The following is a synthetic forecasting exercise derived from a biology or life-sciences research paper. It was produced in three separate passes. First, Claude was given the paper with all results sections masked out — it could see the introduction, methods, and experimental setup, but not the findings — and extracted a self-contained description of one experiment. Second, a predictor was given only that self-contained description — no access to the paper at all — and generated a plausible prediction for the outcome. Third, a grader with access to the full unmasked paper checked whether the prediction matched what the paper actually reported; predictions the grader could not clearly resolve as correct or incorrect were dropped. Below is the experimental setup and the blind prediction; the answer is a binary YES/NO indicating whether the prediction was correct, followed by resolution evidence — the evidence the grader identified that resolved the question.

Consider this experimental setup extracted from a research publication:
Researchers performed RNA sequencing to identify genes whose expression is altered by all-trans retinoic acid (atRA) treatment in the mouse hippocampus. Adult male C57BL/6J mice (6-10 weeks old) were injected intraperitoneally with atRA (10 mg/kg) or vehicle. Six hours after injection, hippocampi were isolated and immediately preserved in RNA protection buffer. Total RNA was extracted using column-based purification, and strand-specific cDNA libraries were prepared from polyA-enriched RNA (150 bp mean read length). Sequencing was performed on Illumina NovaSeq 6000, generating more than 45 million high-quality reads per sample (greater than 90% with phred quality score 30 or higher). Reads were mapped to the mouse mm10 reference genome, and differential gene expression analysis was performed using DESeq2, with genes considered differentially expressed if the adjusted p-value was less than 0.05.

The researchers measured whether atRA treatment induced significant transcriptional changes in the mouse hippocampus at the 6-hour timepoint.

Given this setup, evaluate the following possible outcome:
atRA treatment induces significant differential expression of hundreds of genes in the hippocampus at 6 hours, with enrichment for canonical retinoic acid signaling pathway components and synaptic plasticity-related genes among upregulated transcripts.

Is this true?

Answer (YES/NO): NO